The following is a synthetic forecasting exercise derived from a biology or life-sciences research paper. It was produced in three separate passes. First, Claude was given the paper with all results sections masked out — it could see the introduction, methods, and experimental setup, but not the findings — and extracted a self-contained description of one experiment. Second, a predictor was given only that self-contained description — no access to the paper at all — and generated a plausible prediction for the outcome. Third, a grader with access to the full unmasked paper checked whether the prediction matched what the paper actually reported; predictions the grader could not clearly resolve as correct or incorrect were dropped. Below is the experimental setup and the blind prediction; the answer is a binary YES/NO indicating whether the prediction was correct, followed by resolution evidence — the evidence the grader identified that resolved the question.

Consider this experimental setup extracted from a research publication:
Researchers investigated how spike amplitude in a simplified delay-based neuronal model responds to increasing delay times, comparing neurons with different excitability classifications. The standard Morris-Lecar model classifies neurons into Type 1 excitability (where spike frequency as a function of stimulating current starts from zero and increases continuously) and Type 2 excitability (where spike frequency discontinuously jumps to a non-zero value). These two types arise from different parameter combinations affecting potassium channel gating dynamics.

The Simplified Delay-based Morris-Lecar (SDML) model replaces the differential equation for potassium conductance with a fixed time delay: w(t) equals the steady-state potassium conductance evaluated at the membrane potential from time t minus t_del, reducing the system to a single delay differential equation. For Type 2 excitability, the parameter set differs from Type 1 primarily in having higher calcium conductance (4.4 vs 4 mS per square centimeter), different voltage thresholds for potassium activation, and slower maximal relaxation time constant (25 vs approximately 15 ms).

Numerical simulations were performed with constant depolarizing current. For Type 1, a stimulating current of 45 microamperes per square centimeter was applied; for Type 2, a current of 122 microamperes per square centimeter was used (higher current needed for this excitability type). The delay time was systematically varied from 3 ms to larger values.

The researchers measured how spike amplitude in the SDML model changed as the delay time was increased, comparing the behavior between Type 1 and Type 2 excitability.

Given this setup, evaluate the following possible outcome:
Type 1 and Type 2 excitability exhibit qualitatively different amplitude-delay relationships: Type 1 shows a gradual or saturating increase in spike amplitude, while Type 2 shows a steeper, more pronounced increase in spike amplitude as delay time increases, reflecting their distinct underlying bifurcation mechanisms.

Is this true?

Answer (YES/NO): NO